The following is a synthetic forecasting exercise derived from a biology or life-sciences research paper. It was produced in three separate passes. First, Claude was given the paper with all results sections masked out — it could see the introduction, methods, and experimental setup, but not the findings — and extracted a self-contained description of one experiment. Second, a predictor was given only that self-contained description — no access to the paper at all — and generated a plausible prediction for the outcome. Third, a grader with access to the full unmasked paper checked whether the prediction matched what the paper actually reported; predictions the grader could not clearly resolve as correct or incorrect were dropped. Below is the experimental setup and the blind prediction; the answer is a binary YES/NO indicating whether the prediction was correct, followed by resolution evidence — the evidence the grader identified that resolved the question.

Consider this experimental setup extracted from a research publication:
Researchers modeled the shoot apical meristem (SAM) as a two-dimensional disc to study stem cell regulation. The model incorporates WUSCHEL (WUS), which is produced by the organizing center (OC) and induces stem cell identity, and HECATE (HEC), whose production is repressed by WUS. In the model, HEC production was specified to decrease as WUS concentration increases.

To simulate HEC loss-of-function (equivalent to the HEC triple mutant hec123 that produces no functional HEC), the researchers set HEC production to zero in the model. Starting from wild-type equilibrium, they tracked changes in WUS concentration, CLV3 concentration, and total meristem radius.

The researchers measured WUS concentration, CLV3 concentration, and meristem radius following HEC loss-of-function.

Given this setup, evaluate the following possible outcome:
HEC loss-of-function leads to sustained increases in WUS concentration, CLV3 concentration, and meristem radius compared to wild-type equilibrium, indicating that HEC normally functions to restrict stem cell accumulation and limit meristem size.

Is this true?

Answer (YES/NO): NO